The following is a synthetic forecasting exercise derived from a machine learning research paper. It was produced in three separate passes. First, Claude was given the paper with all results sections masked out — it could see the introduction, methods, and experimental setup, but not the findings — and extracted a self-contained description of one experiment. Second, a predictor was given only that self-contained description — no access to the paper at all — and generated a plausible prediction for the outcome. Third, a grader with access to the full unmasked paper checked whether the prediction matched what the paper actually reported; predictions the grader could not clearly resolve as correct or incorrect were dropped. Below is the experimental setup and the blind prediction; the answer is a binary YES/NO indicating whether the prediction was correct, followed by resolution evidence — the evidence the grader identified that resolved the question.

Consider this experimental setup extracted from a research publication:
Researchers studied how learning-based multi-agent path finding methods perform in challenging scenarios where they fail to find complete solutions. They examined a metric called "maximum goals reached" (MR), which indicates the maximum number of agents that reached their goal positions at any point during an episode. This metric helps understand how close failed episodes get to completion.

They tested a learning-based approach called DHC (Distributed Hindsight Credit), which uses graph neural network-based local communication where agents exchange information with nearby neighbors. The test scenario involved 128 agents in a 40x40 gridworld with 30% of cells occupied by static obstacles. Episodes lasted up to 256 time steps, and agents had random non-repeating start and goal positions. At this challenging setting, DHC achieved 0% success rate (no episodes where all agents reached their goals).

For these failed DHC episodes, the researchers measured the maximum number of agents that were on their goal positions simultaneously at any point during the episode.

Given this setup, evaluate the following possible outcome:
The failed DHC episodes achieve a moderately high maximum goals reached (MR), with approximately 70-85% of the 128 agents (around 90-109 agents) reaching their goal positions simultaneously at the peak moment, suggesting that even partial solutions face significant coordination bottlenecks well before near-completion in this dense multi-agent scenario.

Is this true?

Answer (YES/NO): YES